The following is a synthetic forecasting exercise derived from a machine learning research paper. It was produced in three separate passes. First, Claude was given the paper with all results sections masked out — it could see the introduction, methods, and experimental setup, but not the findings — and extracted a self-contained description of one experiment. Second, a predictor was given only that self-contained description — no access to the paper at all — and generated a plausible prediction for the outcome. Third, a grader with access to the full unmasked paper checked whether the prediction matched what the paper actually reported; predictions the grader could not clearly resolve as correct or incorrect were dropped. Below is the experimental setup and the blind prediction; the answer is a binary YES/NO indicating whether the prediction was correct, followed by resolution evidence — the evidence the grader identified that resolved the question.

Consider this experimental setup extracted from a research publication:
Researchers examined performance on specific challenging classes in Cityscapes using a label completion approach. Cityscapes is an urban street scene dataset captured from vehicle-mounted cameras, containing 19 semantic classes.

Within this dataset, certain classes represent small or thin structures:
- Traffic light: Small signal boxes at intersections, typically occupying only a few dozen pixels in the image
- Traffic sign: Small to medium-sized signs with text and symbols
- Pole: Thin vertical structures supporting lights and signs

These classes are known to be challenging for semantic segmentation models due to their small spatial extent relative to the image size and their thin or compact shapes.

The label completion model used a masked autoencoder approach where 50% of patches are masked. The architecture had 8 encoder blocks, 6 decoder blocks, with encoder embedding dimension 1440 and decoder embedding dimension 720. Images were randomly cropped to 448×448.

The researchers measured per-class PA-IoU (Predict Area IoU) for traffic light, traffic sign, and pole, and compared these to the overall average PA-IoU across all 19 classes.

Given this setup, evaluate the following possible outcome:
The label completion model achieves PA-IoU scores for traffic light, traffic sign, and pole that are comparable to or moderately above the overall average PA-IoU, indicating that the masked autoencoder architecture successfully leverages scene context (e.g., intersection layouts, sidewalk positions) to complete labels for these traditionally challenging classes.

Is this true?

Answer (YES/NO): NO